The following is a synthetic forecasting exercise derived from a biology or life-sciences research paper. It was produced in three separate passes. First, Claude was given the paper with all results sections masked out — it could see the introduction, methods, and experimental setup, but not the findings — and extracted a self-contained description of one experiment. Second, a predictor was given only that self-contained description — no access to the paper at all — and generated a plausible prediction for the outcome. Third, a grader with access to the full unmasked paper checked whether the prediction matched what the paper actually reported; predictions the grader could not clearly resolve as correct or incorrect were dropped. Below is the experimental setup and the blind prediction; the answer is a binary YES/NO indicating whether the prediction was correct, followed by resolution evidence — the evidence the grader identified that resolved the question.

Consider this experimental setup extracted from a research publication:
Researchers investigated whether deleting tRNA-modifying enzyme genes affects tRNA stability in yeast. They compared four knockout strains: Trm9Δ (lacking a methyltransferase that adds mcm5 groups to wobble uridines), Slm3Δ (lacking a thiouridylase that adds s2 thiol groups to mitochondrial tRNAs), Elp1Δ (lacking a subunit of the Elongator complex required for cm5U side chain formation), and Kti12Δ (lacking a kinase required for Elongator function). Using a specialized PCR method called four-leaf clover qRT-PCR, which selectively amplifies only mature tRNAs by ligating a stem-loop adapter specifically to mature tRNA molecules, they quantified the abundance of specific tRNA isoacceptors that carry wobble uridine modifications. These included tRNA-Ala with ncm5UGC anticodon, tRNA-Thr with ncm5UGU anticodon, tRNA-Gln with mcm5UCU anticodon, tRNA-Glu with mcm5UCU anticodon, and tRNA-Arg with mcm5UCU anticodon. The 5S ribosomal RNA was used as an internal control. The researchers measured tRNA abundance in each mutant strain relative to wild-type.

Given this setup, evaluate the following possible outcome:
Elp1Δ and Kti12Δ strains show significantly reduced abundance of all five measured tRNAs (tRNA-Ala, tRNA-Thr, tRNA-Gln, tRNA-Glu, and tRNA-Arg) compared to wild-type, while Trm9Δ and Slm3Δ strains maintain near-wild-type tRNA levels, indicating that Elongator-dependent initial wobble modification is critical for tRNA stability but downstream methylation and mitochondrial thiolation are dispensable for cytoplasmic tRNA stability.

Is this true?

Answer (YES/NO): NO